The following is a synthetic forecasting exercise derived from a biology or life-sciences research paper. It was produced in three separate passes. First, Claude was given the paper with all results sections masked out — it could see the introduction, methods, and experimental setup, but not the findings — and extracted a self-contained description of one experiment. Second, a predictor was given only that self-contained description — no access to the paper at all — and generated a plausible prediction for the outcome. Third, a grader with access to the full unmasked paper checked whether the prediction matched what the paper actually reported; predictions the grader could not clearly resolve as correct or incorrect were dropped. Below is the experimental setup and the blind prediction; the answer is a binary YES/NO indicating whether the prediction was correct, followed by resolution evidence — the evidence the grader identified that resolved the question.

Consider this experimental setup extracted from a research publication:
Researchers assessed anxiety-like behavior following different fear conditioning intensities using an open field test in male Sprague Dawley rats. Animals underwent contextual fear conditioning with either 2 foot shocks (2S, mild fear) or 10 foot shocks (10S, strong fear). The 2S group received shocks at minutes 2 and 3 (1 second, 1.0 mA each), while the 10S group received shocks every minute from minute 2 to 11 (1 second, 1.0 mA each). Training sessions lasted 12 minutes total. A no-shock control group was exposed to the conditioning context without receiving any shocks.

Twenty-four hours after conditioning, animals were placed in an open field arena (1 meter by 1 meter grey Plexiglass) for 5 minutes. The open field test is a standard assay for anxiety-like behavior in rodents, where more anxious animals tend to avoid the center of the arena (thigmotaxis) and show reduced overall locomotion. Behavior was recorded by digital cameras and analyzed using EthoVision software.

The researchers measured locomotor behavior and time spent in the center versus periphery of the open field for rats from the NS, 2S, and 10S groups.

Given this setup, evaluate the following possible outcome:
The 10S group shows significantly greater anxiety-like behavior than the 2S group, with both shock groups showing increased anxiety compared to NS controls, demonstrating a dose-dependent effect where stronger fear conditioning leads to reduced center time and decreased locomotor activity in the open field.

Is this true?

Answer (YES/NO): NO